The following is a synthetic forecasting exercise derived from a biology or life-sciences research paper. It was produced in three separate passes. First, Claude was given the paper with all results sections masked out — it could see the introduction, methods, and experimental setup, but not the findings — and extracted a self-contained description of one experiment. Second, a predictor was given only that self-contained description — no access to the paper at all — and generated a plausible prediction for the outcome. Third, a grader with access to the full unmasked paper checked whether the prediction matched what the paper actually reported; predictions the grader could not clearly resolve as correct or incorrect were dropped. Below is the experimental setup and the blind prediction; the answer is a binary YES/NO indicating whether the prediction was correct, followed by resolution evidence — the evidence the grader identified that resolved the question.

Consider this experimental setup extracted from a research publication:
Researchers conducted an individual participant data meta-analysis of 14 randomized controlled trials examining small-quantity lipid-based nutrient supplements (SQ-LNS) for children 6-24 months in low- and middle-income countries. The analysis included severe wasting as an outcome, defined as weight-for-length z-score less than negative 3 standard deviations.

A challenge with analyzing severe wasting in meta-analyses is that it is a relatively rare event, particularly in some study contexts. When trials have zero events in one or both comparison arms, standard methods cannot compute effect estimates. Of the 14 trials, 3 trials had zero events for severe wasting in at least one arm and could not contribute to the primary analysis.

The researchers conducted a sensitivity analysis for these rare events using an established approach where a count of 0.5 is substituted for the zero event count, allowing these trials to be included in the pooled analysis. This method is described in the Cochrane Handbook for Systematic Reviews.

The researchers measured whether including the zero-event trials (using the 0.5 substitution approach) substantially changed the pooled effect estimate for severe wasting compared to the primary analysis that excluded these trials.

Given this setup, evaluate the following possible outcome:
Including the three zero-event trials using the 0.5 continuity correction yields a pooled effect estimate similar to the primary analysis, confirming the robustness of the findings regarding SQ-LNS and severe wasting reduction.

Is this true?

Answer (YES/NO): YES